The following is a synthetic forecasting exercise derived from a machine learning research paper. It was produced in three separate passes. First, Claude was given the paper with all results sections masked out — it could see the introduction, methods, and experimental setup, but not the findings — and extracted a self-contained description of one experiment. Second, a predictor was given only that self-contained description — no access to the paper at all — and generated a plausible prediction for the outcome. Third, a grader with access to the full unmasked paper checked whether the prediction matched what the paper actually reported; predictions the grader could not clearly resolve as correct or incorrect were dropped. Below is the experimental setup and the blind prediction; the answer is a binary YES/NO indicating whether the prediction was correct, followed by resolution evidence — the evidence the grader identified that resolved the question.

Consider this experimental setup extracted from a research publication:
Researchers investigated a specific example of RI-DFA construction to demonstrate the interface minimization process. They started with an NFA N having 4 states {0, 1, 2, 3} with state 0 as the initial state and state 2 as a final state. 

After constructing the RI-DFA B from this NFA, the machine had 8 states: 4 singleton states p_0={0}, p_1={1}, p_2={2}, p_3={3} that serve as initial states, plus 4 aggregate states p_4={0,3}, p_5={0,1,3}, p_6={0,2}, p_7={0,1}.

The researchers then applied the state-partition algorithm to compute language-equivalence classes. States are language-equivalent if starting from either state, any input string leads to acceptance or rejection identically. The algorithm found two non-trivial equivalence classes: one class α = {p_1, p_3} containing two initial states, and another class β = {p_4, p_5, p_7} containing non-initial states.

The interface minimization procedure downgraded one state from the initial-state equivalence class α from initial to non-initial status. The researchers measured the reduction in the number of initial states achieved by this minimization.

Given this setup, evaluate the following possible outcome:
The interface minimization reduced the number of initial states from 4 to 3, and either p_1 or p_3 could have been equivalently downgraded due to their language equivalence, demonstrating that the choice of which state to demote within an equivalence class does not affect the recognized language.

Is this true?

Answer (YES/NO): YES